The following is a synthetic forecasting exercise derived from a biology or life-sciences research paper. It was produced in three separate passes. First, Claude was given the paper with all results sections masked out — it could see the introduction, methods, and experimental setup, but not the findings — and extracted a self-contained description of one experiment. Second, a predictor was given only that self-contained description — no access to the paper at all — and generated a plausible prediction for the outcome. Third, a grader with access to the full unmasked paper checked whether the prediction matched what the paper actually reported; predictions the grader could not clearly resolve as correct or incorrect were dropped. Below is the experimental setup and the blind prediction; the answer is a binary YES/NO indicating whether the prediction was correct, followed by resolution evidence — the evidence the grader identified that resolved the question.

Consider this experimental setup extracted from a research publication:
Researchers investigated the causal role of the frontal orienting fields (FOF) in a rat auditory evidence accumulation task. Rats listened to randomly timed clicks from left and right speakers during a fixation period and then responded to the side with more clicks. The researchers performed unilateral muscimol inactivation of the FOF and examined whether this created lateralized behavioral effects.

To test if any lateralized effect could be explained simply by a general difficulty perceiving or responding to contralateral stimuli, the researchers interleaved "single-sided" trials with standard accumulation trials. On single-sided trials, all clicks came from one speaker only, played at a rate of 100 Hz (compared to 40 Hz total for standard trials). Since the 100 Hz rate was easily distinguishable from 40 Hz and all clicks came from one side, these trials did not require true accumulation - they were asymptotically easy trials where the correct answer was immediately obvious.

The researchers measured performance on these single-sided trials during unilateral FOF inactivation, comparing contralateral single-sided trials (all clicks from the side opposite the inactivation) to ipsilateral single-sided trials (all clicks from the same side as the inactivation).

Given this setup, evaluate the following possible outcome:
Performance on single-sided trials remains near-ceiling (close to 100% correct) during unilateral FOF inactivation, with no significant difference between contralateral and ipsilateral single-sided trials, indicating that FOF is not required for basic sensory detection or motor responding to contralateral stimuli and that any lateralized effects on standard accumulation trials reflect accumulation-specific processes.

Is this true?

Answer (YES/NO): NO